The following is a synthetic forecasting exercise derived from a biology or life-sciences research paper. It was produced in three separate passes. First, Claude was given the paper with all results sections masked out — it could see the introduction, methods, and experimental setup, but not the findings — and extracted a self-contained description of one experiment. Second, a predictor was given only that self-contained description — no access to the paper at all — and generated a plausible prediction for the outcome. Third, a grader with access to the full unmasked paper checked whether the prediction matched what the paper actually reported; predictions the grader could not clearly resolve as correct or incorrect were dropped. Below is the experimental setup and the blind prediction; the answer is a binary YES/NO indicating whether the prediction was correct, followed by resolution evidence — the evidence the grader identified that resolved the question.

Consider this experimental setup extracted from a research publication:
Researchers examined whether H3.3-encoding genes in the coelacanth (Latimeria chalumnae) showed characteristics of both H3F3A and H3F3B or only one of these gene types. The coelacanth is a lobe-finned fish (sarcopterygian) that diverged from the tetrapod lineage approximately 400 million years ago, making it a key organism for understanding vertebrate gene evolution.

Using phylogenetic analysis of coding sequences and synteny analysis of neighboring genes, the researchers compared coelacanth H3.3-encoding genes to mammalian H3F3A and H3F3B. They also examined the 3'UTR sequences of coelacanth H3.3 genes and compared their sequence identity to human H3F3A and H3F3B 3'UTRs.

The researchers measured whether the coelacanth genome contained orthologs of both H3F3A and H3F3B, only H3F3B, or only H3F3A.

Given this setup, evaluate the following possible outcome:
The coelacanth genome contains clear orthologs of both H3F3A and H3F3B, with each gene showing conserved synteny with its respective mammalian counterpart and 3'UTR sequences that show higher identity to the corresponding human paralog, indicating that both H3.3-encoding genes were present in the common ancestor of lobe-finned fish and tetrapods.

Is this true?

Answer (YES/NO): NO